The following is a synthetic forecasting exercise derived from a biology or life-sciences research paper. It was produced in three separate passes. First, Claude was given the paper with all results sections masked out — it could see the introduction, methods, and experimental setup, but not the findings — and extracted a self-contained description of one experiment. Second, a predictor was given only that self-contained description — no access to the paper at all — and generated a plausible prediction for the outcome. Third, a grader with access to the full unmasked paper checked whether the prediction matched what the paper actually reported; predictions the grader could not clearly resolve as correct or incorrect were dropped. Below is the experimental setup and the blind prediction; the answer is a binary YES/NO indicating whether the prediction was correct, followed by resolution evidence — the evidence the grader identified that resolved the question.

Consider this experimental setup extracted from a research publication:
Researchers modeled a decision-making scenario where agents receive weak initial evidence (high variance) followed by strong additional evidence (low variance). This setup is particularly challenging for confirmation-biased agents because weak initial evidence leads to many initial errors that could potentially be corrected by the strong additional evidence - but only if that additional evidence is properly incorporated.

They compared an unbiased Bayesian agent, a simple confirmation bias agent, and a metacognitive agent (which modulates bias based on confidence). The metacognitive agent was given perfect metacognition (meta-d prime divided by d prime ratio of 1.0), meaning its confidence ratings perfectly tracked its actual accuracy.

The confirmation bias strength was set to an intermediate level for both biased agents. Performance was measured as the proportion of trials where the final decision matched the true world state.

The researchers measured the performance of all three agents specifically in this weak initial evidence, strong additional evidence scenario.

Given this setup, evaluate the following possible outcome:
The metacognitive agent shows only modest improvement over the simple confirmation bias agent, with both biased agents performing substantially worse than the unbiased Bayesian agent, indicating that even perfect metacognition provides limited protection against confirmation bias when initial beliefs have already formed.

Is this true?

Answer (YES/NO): NO